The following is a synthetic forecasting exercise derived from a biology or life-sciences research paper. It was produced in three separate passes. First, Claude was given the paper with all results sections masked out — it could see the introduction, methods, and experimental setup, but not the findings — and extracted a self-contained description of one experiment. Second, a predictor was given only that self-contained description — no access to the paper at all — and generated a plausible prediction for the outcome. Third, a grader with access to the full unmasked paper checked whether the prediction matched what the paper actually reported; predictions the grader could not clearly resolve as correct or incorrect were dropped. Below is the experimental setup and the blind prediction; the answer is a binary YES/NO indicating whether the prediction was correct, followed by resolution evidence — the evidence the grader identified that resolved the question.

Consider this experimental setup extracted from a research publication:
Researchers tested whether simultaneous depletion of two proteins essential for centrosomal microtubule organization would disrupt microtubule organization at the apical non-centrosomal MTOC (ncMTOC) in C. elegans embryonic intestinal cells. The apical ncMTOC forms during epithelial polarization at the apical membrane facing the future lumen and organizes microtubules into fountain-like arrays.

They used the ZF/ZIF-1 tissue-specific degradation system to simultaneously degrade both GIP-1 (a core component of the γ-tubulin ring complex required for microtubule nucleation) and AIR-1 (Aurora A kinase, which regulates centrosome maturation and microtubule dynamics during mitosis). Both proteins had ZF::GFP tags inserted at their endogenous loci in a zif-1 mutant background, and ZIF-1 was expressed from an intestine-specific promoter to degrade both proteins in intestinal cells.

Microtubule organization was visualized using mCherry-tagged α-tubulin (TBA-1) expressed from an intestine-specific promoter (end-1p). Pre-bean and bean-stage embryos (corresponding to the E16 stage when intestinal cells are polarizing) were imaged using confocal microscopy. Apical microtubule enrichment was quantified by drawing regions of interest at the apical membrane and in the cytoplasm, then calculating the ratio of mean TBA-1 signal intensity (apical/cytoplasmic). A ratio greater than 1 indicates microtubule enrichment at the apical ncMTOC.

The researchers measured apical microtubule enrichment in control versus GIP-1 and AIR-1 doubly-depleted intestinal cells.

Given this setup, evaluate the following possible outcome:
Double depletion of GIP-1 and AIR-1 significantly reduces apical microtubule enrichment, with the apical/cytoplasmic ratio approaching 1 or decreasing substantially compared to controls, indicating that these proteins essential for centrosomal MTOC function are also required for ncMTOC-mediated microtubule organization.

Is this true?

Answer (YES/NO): NO